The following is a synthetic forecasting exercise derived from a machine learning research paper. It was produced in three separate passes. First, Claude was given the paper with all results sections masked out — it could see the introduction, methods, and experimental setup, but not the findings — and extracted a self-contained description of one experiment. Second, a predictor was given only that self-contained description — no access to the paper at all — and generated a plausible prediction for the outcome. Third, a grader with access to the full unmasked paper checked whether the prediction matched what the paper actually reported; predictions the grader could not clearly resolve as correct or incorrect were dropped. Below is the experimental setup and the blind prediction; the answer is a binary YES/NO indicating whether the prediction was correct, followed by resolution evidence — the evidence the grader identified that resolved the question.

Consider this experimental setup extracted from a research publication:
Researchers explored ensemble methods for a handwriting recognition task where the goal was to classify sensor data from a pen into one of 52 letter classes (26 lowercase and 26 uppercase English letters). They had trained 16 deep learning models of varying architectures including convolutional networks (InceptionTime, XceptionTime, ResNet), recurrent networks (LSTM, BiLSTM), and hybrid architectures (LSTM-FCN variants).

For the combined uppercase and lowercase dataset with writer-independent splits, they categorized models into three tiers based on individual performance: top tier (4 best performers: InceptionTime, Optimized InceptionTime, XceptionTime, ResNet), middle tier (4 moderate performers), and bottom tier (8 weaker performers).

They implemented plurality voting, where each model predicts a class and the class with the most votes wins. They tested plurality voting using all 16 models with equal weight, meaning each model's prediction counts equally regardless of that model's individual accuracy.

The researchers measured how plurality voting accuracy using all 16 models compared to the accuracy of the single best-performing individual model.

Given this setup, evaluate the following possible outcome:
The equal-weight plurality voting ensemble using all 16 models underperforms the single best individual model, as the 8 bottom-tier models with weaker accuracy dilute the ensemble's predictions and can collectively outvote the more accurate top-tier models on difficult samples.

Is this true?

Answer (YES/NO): YES